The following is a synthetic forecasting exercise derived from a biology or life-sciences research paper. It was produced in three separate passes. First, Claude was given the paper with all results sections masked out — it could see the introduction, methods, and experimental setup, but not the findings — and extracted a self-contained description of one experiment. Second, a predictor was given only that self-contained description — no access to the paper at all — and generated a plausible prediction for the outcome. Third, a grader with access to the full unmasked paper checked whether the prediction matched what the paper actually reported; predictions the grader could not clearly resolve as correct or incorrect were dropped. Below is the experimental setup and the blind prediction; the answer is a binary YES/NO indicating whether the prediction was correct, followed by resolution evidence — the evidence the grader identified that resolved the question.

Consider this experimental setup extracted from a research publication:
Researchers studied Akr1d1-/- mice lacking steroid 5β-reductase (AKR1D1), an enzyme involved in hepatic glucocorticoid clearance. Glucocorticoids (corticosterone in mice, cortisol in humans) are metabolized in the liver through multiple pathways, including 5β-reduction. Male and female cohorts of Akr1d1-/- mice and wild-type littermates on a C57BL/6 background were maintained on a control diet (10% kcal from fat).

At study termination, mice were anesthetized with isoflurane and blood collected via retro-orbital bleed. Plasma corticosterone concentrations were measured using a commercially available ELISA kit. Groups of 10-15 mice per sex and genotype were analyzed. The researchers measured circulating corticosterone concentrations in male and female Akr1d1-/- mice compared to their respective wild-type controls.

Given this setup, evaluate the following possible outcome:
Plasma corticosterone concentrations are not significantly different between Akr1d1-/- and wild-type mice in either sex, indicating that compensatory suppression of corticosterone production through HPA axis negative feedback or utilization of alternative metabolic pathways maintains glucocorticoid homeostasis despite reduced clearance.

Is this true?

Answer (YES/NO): YES